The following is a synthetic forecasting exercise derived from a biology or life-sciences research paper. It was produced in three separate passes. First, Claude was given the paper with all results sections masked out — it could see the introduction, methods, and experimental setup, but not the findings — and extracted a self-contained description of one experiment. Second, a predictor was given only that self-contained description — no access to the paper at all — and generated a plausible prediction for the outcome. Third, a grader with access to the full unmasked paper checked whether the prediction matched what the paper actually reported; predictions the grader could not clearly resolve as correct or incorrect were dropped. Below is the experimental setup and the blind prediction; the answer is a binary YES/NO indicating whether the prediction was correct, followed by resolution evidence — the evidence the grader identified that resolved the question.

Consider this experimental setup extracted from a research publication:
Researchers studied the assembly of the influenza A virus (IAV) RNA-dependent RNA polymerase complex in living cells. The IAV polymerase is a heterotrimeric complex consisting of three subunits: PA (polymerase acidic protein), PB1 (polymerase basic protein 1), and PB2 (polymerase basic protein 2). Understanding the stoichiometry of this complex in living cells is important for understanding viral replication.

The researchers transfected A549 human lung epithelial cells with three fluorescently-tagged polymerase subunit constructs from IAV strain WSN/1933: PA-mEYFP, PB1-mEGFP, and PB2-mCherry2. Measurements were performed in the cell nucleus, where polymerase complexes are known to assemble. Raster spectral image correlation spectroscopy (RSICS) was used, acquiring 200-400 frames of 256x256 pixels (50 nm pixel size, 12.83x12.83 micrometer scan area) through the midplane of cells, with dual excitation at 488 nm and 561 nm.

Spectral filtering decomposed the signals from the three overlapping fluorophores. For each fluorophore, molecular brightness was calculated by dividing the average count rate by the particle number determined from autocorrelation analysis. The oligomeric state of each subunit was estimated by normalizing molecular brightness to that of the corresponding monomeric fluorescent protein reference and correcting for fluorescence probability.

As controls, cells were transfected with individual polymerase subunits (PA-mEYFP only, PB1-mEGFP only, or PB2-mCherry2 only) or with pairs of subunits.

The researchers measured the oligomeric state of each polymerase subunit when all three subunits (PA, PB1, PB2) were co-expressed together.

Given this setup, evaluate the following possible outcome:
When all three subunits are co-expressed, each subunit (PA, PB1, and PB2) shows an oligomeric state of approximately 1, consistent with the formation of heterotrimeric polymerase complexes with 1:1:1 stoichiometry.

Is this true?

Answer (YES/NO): NO